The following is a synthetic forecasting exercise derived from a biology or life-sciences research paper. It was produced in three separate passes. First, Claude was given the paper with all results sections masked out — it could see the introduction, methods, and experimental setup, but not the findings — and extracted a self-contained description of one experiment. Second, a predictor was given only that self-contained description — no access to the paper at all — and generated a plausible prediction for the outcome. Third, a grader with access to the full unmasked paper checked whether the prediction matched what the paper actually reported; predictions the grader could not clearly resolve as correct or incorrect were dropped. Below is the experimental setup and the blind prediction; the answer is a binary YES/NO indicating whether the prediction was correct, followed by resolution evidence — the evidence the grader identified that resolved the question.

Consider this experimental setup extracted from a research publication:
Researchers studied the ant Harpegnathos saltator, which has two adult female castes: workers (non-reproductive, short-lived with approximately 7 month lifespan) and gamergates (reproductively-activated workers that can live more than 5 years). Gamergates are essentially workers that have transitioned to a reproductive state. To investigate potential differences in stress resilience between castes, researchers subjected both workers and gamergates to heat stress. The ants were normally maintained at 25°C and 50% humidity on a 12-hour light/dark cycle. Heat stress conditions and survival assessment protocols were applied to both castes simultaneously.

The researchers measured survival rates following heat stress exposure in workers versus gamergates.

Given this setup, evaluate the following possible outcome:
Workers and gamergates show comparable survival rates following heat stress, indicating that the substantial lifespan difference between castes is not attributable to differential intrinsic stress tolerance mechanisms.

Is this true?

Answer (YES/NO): NO